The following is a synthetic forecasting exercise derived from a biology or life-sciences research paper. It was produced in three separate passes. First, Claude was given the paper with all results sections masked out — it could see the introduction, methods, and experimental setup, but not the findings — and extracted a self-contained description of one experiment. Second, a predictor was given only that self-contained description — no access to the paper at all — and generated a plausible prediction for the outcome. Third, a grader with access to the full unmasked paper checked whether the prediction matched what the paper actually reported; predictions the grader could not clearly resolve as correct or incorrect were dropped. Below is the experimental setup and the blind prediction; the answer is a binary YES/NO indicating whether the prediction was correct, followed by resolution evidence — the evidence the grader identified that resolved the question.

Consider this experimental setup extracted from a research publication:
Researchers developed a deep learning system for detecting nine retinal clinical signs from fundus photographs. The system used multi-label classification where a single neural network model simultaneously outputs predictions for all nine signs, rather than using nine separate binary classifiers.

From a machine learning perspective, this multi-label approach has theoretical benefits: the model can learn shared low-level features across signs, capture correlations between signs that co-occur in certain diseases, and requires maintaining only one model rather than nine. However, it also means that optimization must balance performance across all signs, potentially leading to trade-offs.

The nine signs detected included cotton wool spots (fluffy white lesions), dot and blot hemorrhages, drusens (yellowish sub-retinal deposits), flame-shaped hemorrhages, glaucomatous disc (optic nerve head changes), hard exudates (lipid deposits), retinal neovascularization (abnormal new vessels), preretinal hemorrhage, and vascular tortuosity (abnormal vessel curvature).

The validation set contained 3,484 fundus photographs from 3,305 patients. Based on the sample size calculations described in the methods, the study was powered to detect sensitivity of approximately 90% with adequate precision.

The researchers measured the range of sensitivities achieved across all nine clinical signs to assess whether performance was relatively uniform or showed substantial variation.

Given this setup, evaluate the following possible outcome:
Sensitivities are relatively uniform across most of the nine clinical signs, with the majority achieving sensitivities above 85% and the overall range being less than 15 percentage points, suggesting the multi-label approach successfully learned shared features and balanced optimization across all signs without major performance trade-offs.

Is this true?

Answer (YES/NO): YES